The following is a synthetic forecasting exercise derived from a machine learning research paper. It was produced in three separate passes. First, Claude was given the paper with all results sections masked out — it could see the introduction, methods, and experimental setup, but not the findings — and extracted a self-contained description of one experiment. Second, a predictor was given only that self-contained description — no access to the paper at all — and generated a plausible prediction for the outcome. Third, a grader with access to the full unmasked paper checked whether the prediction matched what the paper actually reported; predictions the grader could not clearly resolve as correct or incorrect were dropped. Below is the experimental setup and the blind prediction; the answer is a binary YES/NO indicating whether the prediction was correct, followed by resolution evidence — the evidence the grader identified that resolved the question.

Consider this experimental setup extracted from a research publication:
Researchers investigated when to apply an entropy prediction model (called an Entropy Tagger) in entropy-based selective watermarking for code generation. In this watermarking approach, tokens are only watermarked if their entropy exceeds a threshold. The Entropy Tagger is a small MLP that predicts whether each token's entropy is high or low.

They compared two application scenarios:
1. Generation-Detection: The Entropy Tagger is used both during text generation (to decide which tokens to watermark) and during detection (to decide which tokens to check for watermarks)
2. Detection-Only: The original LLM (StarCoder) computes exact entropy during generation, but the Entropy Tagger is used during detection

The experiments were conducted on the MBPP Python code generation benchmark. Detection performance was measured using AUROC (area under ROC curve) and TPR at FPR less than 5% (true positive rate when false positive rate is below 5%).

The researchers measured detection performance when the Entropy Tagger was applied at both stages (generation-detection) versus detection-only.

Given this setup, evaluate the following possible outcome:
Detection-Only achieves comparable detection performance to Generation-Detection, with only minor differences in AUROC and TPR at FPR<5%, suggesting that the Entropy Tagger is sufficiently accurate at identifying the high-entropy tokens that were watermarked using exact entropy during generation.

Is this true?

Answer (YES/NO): NO